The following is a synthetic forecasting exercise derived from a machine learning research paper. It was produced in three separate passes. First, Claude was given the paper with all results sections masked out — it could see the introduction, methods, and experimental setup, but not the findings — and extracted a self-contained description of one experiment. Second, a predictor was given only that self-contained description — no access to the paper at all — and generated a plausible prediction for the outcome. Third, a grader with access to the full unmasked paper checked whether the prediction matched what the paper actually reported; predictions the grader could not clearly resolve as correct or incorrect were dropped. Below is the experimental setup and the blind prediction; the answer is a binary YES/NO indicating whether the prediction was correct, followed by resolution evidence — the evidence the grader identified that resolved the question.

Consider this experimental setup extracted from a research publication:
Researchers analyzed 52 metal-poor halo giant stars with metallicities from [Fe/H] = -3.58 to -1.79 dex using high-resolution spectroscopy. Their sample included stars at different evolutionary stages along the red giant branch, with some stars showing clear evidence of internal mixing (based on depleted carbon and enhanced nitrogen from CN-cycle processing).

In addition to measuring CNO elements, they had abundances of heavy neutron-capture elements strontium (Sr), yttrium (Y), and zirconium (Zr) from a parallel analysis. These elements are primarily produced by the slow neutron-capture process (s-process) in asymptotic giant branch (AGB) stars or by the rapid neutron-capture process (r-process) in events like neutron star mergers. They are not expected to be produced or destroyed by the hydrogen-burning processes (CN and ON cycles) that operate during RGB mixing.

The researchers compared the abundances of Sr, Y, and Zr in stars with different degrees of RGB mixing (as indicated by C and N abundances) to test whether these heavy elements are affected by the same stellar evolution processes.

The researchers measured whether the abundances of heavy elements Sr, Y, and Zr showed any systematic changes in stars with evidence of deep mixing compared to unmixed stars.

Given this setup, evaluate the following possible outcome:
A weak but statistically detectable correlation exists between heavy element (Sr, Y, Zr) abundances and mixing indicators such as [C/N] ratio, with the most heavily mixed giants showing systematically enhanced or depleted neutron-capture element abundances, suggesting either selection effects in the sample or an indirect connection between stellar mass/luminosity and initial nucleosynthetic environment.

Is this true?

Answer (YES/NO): NO